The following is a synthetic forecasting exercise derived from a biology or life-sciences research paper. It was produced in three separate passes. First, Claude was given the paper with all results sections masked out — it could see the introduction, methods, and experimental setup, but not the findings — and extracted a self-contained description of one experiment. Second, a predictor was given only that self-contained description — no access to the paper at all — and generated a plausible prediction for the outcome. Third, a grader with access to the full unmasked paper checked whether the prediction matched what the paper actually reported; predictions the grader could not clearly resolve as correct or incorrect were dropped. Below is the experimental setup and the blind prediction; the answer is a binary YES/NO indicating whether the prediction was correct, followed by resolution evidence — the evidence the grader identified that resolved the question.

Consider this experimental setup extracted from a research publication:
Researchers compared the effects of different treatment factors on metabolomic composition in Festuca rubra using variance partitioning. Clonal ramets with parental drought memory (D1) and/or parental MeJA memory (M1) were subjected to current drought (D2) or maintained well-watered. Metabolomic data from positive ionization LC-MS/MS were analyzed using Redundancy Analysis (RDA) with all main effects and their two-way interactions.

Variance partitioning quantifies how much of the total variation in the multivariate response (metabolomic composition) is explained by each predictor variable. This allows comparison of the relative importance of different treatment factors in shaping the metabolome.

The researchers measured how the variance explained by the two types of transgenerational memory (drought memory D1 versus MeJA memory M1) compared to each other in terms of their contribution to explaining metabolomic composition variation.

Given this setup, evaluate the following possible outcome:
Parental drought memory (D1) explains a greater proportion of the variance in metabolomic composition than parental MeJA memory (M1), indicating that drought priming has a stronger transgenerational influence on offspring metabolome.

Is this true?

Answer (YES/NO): NO